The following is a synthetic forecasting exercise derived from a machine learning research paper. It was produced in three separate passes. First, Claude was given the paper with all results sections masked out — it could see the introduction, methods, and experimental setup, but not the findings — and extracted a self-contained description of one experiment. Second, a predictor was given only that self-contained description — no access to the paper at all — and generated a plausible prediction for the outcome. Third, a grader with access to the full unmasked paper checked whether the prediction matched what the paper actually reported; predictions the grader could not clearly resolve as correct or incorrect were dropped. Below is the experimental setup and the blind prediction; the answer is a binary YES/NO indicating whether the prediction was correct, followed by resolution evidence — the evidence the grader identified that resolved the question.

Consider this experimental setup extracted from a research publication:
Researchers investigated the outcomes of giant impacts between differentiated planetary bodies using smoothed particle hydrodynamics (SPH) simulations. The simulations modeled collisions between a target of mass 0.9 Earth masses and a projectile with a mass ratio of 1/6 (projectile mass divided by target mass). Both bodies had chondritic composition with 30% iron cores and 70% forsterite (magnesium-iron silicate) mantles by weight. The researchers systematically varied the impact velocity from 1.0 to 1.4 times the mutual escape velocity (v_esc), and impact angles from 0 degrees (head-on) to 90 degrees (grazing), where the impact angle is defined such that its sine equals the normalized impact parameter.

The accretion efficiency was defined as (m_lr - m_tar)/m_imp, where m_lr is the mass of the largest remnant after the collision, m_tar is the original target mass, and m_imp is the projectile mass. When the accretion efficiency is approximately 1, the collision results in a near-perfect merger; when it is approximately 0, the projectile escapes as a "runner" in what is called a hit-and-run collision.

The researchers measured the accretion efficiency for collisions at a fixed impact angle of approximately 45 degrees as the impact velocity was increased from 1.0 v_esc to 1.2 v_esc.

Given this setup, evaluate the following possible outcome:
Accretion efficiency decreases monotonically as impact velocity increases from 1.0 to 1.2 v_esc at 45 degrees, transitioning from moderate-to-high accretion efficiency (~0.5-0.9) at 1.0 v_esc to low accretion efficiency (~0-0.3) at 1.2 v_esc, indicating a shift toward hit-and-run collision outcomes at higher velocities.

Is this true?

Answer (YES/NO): NO